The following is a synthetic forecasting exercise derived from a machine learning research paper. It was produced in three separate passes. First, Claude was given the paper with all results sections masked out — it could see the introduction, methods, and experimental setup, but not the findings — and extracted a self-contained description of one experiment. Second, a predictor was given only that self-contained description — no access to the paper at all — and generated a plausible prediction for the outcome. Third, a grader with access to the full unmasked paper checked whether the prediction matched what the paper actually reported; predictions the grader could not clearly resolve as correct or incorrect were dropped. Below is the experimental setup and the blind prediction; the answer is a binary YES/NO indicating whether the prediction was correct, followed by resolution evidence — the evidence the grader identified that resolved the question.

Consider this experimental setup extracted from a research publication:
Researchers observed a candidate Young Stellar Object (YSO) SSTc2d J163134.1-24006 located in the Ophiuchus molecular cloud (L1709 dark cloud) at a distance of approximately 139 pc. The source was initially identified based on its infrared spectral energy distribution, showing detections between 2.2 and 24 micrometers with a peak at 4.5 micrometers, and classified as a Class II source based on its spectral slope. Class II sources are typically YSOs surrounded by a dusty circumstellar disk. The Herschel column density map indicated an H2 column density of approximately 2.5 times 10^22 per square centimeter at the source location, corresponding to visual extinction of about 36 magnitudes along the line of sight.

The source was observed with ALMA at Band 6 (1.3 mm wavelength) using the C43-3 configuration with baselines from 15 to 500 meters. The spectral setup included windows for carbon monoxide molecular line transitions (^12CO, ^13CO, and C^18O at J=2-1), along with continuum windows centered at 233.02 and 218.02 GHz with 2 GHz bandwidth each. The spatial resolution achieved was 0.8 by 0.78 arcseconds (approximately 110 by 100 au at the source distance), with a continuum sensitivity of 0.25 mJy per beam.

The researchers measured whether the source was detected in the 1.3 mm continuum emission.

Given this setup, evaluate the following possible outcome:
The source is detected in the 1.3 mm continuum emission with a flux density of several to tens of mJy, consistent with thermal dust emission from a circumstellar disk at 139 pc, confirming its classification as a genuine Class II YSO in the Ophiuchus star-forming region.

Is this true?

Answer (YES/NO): NO